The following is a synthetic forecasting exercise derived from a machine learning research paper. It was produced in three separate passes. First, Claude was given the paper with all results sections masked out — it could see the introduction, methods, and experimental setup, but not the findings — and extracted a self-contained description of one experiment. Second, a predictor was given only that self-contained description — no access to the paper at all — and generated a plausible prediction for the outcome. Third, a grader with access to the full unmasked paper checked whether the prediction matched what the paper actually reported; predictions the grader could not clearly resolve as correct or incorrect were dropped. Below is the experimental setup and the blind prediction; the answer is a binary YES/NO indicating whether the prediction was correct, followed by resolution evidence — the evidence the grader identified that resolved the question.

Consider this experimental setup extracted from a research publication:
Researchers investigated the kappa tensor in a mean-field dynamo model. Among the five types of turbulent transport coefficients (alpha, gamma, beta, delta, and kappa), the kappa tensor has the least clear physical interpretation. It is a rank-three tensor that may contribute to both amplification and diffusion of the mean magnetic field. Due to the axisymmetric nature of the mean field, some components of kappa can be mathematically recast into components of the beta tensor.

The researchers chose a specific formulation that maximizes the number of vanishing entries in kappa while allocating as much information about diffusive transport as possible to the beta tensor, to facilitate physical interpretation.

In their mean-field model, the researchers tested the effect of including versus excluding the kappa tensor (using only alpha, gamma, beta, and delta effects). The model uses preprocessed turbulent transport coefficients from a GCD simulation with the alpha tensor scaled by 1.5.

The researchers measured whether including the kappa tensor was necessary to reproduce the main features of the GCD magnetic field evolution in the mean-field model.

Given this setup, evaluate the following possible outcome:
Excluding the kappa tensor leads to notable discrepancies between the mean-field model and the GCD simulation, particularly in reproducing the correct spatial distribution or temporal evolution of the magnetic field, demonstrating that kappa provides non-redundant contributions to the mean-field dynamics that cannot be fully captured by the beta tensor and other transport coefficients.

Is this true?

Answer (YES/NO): YES